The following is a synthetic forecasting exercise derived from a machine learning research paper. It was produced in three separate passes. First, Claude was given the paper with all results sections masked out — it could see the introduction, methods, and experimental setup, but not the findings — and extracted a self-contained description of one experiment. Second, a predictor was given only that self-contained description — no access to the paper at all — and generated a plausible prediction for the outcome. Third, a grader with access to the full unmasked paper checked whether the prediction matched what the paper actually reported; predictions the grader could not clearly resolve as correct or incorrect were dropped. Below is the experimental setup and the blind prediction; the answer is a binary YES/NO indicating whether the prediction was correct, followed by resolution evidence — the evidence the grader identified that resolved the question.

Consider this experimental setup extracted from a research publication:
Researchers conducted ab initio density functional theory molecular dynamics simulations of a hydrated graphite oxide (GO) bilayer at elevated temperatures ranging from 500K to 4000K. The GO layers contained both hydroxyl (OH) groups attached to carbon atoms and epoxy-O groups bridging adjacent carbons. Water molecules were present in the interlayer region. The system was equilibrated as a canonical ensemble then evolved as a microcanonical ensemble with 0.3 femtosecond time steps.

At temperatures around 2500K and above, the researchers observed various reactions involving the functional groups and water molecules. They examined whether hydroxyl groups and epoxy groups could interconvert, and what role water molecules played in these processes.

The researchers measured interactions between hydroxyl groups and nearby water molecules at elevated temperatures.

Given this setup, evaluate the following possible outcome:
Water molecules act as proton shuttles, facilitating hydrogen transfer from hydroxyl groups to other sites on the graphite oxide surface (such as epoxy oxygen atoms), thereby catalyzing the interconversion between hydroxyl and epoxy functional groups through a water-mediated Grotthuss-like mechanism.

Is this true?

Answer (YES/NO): NO